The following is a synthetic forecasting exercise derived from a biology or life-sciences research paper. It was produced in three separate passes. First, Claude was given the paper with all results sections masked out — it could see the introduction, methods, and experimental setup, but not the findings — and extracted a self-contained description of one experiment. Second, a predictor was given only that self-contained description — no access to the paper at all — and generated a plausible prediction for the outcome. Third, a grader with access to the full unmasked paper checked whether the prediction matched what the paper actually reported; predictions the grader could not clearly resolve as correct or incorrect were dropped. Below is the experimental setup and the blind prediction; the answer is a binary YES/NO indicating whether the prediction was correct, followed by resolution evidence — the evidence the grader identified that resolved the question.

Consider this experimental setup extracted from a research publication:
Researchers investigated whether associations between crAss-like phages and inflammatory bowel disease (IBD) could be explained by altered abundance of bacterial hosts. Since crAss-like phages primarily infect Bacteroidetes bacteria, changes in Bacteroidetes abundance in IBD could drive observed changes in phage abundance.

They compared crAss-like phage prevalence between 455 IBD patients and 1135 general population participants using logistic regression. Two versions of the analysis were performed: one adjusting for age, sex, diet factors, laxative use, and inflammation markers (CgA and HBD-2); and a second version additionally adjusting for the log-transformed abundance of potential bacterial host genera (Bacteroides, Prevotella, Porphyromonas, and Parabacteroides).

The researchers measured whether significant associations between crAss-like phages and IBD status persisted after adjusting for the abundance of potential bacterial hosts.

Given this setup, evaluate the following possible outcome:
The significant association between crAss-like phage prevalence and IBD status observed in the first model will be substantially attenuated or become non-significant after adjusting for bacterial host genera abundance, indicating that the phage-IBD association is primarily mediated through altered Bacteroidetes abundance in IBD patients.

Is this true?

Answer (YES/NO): NO